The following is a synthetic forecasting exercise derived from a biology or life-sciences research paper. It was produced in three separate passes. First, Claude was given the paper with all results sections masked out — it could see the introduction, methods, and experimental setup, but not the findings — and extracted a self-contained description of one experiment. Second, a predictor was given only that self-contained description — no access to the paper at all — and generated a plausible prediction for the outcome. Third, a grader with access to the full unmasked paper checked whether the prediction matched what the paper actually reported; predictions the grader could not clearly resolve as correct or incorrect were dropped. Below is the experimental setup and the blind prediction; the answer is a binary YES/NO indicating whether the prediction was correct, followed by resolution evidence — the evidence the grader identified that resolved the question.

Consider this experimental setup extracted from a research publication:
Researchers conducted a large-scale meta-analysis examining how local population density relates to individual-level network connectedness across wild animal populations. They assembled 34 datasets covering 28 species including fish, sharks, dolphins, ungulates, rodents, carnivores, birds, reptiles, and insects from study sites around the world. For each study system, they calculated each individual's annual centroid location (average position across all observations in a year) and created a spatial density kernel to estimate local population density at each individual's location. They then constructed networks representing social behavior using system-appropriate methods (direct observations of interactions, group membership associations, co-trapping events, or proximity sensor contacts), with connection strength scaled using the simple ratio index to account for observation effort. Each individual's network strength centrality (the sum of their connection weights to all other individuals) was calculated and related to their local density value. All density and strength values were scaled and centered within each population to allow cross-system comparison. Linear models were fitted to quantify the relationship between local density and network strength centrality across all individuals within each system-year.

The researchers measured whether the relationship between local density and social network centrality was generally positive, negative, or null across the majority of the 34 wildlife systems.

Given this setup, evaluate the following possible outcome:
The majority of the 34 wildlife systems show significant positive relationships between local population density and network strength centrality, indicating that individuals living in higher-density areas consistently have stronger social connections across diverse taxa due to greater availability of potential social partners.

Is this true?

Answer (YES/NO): YES